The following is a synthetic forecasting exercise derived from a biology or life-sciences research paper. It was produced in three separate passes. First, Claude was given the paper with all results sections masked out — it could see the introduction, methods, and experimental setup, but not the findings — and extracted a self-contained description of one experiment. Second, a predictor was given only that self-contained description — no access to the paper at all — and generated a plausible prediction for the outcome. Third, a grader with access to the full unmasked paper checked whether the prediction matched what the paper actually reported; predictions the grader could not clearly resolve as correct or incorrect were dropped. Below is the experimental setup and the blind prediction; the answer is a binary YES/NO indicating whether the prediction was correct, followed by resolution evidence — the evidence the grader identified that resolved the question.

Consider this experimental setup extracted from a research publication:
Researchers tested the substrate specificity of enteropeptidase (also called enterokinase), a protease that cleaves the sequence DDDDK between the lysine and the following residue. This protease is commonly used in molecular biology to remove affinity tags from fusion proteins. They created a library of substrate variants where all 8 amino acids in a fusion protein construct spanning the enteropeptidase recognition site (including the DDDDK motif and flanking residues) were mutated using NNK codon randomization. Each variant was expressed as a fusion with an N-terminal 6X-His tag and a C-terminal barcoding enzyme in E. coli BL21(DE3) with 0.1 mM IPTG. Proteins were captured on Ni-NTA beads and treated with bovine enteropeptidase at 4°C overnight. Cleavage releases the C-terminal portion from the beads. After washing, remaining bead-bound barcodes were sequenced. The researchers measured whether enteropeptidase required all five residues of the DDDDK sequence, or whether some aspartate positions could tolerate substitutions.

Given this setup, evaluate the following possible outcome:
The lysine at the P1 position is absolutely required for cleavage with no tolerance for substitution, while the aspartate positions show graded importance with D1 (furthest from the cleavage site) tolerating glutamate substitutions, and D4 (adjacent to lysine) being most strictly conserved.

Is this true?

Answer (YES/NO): NO